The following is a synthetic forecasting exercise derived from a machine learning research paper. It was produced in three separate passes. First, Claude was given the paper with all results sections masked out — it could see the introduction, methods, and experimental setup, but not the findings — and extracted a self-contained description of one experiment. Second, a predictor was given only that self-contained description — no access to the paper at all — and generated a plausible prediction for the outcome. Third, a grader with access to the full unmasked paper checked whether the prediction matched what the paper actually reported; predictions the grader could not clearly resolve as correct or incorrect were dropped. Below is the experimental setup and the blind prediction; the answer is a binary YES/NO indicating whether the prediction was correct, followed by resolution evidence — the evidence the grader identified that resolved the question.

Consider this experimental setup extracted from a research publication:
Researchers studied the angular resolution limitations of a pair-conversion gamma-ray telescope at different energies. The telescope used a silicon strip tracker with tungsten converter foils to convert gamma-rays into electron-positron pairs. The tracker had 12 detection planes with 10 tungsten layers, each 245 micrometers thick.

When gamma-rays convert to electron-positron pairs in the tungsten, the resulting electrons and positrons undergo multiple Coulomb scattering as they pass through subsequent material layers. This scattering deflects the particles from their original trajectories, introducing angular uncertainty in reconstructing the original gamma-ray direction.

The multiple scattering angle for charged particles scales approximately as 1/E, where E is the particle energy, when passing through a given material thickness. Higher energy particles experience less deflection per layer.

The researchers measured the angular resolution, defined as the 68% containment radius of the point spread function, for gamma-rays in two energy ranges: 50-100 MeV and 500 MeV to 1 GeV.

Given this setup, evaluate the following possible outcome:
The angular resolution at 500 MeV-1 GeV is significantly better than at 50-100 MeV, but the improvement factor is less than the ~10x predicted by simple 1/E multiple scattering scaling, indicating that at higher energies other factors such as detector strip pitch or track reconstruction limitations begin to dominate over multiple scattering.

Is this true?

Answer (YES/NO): YES